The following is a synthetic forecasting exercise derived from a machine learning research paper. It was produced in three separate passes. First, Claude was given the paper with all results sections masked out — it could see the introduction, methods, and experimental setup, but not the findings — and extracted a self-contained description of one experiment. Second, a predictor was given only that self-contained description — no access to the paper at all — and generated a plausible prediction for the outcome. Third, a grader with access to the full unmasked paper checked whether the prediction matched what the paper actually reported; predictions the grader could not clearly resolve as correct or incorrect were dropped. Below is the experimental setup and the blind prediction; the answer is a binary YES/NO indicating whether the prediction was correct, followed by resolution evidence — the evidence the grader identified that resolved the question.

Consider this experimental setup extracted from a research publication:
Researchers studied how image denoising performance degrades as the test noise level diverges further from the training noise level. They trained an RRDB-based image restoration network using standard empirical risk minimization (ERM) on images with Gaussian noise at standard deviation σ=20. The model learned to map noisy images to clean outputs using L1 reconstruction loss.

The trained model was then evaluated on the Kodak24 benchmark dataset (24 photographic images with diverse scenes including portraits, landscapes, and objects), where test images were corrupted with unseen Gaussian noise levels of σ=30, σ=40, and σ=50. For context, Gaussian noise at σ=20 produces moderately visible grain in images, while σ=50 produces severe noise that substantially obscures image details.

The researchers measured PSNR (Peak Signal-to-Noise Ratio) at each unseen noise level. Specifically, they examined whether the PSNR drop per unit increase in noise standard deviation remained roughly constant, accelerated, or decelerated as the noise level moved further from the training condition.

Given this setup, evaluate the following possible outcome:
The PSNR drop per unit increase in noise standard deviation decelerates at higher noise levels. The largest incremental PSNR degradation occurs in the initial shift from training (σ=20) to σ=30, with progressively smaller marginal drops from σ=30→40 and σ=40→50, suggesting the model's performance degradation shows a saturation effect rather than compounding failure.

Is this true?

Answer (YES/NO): YES